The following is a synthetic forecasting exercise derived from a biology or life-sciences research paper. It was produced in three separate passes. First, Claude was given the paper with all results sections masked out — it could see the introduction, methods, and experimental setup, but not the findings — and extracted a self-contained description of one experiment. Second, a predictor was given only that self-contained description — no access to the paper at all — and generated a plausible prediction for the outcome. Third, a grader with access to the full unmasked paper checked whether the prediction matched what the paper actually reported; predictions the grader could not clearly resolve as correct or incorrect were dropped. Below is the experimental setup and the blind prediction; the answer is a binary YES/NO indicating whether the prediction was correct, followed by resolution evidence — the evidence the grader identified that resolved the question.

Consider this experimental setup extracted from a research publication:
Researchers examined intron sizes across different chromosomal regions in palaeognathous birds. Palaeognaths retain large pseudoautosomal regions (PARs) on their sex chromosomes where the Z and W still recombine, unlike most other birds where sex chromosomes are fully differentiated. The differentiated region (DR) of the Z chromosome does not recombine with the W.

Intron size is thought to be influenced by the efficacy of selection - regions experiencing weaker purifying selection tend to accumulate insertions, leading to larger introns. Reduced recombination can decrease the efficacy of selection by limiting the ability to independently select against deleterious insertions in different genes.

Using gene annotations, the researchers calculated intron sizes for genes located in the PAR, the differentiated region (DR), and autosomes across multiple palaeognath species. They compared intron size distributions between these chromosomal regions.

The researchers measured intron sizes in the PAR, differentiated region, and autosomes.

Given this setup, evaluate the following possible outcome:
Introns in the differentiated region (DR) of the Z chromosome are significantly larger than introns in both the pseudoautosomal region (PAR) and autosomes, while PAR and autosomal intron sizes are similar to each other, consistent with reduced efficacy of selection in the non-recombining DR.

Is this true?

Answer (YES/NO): NO